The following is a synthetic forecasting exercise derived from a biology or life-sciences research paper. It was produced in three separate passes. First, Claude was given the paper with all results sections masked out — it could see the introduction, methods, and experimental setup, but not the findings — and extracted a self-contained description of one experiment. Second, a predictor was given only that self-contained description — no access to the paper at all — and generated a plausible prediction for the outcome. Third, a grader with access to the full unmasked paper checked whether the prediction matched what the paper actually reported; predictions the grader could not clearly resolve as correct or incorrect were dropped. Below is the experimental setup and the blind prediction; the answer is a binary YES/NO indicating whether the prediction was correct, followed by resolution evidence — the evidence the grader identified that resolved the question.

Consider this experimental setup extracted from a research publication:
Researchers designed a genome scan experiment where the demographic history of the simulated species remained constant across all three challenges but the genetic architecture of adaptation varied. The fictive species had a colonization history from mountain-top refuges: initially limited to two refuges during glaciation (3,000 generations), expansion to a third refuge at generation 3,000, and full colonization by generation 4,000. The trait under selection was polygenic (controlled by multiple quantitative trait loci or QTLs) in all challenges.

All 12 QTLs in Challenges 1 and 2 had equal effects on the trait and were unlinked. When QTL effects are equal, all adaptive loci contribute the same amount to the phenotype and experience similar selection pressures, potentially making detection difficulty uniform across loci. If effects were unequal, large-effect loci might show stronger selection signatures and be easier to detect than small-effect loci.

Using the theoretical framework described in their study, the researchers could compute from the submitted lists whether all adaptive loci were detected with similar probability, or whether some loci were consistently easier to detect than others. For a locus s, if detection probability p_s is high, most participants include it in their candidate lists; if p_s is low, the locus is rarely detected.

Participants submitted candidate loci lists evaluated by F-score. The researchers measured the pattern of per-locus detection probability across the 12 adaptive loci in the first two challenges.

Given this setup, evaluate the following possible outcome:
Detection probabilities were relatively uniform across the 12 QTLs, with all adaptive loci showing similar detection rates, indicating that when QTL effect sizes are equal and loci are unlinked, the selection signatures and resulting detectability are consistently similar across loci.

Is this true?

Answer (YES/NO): NO